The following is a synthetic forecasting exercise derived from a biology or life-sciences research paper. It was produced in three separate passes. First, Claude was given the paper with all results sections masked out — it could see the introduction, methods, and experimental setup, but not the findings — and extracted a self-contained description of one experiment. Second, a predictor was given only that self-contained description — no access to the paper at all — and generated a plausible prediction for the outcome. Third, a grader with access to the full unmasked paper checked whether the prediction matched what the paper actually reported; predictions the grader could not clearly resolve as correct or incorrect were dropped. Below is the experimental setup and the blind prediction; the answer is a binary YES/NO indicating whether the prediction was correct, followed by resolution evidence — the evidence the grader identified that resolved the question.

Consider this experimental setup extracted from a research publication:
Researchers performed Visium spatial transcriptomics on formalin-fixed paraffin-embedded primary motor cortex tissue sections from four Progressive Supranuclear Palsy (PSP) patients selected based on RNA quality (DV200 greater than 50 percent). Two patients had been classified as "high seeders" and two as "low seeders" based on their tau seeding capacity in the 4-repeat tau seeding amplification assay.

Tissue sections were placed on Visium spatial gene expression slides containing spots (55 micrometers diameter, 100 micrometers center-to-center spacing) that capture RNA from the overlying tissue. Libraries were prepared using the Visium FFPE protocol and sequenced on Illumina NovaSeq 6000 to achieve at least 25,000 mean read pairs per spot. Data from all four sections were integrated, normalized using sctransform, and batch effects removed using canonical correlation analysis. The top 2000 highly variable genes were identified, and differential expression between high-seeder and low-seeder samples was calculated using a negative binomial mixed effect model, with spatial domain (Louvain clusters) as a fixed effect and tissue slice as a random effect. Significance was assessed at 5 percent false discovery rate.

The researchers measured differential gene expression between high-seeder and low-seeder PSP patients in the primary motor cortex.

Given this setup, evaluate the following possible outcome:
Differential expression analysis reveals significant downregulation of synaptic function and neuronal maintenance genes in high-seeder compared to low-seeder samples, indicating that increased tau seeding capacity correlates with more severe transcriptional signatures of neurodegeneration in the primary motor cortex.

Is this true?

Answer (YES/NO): YES